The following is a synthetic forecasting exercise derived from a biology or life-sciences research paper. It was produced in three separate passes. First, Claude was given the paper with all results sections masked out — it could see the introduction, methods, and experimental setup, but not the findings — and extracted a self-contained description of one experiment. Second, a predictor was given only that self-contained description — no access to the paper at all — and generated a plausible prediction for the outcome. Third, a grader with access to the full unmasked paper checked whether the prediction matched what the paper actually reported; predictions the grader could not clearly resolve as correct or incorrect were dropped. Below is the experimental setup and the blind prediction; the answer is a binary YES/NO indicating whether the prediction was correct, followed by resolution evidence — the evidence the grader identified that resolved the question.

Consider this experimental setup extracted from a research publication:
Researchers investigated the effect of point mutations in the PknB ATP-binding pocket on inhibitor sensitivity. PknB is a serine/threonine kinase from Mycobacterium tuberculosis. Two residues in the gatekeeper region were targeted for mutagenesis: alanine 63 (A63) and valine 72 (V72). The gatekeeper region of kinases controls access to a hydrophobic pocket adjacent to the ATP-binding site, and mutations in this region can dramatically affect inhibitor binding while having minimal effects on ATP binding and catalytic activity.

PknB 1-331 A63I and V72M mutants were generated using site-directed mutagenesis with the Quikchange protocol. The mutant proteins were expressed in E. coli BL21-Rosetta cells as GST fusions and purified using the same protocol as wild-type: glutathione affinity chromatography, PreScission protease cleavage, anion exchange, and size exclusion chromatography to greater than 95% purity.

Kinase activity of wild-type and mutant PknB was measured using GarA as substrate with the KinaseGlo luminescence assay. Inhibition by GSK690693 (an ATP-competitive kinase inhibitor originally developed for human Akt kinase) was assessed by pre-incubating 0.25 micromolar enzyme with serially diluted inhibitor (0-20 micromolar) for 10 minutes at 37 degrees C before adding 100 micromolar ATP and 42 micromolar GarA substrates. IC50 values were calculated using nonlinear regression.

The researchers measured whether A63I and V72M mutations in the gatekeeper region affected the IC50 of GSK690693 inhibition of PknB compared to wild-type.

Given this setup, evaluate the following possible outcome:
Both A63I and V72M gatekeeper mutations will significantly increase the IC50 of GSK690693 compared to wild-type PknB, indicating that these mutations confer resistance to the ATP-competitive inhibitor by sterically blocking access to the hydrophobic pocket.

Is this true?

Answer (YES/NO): NO